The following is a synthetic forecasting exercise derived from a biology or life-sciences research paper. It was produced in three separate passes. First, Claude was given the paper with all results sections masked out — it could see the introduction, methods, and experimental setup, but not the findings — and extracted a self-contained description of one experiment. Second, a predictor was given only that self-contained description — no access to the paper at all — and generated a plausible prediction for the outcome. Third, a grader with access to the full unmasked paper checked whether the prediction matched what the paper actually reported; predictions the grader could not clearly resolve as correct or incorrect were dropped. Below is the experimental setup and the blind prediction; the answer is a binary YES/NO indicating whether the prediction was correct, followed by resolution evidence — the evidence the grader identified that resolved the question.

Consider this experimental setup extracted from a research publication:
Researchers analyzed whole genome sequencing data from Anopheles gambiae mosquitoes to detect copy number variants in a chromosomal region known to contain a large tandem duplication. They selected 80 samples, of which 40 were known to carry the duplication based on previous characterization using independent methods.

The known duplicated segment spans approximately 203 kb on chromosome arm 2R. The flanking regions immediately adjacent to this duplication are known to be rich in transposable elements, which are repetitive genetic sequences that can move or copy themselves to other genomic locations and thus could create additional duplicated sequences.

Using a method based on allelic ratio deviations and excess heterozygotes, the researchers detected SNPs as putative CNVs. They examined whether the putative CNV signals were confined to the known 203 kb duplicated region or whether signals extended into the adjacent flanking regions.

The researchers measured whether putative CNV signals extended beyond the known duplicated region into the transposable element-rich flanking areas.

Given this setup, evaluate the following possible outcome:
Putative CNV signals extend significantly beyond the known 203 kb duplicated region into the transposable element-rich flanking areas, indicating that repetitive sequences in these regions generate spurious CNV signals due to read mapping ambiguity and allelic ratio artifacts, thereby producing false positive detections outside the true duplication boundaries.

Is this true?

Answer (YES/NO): NO